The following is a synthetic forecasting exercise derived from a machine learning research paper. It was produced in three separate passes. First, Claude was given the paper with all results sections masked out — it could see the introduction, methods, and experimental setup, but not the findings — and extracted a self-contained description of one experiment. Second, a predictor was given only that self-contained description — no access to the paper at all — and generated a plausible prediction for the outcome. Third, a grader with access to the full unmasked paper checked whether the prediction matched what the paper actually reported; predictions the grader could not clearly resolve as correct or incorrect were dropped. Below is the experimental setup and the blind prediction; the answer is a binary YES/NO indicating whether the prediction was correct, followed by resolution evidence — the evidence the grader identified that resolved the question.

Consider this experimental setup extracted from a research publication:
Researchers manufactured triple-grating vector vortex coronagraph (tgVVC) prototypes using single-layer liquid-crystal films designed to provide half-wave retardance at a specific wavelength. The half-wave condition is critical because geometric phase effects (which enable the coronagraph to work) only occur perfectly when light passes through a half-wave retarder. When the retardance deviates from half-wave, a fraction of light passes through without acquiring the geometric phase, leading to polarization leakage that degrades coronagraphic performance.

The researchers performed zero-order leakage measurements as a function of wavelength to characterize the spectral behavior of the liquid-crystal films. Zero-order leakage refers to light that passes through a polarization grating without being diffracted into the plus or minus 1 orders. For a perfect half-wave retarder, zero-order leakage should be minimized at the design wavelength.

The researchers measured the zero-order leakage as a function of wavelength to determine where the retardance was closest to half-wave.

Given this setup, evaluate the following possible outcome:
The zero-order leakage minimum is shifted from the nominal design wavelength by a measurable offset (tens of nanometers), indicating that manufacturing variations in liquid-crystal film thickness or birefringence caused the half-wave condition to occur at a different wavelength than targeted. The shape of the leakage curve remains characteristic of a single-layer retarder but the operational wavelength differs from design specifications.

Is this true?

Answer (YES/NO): NO